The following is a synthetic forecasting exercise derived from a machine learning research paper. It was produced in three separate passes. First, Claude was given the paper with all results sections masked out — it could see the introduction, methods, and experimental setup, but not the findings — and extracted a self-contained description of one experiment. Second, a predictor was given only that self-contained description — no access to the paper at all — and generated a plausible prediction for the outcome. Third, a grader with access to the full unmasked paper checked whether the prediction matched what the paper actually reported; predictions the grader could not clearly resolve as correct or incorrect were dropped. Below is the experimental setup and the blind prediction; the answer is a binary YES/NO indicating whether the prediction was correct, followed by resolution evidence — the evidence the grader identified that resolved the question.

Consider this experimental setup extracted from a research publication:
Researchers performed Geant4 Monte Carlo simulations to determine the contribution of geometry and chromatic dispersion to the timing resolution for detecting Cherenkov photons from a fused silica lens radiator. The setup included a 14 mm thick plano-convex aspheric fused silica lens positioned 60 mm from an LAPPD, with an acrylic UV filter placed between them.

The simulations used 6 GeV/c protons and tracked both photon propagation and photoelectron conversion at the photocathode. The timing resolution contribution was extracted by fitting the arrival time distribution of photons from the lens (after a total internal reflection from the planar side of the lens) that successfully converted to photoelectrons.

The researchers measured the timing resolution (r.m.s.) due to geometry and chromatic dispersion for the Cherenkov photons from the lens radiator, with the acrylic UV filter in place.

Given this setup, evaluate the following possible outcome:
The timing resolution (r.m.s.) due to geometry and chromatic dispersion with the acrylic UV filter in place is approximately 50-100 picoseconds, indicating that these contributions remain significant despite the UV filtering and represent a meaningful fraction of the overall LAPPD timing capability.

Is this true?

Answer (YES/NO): NO